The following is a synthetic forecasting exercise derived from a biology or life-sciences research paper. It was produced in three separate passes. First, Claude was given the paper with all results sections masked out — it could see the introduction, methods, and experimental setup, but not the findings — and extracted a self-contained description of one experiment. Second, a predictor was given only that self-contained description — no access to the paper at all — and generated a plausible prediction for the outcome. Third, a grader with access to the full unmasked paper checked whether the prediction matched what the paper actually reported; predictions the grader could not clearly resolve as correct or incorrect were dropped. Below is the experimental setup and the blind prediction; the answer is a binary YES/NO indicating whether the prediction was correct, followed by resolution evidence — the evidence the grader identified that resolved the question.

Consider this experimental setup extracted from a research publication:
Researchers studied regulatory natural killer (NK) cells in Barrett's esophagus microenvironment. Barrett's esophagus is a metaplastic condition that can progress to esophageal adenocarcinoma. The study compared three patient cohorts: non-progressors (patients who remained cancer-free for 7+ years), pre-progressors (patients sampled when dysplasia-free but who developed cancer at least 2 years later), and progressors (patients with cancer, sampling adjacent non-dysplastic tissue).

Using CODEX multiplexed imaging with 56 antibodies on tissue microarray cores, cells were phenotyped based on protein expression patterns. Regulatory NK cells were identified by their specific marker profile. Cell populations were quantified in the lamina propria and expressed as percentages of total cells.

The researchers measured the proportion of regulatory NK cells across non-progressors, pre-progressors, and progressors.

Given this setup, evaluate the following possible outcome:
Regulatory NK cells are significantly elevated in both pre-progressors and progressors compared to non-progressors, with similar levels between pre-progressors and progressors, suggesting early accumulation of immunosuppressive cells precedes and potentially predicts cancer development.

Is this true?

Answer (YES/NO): NO